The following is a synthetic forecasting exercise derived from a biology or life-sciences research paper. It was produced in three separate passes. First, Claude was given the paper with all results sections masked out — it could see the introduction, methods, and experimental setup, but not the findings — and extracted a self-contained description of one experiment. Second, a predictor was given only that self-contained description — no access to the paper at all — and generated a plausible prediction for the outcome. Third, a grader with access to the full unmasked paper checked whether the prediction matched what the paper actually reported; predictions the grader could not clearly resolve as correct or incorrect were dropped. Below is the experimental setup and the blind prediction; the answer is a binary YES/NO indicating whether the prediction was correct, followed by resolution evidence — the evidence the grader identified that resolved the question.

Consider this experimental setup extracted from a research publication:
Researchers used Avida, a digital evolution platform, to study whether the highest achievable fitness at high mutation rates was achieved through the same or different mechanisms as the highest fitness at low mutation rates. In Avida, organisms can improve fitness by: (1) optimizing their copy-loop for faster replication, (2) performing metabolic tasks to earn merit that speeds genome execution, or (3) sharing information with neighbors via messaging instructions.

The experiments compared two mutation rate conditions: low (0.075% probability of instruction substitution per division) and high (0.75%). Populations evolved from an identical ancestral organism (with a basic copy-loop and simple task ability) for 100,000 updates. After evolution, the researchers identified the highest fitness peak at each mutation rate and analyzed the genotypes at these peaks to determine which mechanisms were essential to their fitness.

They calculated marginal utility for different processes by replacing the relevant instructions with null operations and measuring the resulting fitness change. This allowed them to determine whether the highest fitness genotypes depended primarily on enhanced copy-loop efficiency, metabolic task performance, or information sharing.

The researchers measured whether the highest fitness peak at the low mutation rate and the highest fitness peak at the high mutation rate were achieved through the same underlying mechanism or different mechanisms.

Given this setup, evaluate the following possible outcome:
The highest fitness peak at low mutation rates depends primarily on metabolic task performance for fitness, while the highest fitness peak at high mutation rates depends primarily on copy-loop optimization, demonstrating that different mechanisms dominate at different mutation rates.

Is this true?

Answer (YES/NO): NO